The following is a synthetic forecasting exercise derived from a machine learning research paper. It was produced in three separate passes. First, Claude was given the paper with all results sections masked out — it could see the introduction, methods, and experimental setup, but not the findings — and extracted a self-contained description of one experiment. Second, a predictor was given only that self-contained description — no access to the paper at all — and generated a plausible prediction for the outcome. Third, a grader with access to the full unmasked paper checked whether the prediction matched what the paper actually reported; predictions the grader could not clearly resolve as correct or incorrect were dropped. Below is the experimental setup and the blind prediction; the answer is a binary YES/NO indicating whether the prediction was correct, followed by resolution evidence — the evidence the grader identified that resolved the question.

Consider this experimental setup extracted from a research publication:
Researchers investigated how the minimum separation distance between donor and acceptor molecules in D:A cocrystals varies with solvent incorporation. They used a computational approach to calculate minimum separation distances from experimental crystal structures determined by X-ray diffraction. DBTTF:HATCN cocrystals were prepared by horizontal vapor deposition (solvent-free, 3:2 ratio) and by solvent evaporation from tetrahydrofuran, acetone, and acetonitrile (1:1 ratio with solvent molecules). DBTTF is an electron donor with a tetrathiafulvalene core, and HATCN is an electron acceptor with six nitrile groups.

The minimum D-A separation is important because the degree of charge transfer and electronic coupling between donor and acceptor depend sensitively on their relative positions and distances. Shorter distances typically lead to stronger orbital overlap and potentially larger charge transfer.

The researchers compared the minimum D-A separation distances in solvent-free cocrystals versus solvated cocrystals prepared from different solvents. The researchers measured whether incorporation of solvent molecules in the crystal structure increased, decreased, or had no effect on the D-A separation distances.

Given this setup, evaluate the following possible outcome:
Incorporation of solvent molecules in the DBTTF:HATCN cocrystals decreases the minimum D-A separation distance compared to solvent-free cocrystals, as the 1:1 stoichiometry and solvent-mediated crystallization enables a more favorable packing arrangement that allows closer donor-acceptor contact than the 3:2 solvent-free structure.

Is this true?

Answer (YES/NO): NO